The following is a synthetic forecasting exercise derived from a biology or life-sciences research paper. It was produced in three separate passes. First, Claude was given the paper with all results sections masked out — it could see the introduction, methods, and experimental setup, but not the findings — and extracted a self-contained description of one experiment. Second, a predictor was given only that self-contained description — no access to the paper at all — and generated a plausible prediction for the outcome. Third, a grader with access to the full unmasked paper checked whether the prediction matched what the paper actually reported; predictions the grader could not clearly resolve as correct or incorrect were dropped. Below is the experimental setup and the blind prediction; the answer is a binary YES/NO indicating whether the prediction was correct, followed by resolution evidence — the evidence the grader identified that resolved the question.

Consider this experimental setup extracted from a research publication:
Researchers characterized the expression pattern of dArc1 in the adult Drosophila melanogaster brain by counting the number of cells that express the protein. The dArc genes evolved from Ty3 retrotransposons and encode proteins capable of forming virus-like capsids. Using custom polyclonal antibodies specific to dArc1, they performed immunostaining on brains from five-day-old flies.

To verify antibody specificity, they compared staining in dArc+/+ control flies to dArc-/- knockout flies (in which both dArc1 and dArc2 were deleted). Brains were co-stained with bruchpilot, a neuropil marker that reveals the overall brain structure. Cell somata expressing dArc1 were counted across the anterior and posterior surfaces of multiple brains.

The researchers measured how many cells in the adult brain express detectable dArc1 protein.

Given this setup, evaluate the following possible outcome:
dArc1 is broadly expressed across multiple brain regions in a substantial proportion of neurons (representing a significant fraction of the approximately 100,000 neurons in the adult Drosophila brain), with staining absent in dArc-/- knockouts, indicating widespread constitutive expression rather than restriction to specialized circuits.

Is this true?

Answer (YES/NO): NO